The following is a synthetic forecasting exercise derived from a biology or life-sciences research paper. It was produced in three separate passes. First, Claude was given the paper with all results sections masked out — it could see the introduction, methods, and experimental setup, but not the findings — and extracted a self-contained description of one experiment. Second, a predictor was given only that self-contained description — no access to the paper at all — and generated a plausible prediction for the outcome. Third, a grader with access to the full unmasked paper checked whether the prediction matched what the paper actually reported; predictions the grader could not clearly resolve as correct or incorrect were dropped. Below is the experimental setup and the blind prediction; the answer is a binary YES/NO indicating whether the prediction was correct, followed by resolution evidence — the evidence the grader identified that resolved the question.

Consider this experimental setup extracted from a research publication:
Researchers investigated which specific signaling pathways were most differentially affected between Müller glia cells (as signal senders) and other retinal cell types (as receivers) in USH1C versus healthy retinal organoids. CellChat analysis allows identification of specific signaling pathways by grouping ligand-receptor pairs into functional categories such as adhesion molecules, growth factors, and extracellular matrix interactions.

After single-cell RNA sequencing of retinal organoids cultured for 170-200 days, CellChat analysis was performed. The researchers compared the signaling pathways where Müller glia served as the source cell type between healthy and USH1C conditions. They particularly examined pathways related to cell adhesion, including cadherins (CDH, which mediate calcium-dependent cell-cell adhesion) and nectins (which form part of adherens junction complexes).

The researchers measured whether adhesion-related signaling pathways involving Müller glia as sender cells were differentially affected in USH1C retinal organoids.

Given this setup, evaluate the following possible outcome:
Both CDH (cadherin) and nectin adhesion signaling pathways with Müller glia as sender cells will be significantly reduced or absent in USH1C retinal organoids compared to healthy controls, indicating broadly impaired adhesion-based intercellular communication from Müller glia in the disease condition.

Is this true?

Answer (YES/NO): YES